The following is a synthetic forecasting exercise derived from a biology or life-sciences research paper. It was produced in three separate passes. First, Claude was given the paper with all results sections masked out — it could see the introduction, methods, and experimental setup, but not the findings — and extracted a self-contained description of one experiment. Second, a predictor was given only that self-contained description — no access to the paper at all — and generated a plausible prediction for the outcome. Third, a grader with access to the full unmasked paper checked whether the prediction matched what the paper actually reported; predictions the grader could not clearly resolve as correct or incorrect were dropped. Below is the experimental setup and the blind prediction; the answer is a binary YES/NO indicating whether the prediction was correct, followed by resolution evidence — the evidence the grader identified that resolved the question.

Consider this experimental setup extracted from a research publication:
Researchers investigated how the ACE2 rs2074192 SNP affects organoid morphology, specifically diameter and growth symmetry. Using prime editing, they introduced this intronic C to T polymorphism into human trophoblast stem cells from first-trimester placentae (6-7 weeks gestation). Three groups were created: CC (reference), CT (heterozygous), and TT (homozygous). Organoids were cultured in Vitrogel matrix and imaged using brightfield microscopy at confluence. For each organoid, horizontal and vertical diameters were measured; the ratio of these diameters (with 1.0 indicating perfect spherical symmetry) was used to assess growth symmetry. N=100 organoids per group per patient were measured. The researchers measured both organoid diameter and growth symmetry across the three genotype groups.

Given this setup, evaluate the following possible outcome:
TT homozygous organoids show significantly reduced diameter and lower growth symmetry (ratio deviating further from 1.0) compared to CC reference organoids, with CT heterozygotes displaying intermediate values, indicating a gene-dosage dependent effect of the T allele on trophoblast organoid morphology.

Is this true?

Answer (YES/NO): NO